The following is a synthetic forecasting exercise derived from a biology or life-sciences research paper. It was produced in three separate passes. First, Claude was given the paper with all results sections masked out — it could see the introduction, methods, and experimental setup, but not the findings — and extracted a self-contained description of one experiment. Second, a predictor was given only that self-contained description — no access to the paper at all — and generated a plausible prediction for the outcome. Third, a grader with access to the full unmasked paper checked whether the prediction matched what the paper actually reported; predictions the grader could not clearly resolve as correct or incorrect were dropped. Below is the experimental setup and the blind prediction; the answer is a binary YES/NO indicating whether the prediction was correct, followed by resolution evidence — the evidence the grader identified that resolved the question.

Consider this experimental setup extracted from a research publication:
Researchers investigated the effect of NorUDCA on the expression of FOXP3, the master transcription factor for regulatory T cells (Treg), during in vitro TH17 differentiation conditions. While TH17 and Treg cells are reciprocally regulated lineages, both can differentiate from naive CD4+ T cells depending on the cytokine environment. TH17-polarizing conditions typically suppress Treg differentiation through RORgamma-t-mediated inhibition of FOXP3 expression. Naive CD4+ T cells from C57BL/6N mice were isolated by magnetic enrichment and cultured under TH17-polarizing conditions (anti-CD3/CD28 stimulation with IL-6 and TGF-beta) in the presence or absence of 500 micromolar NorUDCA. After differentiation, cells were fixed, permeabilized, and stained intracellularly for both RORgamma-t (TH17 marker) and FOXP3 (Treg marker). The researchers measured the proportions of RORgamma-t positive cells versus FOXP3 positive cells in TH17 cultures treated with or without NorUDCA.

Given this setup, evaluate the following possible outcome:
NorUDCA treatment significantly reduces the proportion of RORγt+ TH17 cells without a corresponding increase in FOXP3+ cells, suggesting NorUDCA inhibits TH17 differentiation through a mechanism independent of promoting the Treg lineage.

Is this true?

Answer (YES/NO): NO